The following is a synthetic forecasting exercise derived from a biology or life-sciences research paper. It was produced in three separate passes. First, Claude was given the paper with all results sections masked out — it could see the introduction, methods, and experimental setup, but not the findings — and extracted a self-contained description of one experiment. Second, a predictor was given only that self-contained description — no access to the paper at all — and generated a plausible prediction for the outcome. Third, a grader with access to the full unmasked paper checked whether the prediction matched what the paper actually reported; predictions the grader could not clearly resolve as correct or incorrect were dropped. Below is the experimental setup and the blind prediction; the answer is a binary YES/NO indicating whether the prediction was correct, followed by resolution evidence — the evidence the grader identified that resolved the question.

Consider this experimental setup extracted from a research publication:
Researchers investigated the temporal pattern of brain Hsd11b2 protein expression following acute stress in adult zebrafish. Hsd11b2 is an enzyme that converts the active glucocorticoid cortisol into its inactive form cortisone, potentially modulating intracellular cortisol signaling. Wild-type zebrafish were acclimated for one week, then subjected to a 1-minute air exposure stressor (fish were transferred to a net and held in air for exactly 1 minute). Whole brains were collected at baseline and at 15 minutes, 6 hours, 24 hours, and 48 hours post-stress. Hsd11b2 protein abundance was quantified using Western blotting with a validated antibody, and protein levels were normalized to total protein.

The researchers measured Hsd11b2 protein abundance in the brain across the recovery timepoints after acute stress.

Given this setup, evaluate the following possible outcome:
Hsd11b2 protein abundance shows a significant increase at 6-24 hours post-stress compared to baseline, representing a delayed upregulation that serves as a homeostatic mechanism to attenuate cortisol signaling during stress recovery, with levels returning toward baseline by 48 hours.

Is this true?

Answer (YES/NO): NO